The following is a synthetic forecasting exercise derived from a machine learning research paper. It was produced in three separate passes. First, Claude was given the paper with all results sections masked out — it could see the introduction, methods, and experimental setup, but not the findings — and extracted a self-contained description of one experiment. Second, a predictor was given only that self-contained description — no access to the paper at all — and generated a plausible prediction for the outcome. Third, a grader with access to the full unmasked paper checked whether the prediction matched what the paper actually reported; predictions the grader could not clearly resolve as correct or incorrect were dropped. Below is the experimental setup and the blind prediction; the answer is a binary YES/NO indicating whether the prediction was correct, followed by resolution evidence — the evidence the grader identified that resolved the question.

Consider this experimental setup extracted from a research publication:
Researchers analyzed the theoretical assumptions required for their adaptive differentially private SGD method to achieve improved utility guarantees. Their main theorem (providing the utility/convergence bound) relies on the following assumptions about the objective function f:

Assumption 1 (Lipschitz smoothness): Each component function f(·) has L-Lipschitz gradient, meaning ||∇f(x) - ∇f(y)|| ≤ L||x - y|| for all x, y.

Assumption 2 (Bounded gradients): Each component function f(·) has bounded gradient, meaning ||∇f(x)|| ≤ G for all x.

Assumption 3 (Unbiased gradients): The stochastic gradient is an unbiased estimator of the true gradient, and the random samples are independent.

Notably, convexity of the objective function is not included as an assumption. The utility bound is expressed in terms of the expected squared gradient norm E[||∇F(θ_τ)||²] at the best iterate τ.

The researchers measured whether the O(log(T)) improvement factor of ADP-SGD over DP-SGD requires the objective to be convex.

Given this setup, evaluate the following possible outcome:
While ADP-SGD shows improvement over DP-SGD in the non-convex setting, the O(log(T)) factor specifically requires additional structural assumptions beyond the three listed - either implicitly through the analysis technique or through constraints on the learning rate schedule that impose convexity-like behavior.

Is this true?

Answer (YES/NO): NO